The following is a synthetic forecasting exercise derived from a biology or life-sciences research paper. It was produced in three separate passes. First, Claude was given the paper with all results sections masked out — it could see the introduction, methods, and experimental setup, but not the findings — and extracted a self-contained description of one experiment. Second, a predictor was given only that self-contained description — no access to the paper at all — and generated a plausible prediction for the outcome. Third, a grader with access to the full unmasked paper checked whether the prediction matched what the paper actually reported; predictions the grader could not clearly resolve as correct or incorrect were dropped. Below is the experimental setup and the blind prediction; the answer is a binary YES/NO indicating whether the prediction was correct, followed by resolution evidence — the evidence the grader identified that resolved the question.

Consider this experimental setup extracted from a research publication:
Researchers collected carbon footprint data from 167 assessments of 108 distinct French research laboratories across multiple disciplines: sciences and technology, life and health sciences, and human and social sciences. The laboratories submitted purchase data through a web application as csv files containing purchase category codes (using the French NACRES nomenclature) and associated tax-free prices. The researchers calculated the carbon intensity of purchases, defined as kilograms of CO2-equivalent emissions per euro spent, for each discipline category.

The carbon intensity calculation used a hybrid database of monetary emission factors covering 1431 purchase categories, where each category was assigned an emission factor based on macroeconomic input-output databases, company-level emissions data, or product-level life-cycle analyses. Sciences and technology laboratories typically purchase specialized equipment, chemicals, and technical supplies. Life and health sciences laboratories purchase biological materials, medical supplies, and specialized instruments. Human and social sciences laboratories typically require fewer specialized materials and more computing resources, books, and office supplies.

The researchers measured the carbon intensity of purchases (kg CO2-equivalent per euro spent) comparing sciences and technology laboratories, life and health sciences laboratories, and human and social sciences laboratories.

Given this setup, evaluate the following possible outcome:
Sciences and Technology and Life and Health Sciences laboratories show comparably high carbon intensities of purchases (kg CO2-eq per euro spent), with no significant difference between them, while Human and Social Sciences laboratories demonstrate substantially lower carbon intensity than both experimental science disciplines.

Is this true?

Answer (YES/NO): YES